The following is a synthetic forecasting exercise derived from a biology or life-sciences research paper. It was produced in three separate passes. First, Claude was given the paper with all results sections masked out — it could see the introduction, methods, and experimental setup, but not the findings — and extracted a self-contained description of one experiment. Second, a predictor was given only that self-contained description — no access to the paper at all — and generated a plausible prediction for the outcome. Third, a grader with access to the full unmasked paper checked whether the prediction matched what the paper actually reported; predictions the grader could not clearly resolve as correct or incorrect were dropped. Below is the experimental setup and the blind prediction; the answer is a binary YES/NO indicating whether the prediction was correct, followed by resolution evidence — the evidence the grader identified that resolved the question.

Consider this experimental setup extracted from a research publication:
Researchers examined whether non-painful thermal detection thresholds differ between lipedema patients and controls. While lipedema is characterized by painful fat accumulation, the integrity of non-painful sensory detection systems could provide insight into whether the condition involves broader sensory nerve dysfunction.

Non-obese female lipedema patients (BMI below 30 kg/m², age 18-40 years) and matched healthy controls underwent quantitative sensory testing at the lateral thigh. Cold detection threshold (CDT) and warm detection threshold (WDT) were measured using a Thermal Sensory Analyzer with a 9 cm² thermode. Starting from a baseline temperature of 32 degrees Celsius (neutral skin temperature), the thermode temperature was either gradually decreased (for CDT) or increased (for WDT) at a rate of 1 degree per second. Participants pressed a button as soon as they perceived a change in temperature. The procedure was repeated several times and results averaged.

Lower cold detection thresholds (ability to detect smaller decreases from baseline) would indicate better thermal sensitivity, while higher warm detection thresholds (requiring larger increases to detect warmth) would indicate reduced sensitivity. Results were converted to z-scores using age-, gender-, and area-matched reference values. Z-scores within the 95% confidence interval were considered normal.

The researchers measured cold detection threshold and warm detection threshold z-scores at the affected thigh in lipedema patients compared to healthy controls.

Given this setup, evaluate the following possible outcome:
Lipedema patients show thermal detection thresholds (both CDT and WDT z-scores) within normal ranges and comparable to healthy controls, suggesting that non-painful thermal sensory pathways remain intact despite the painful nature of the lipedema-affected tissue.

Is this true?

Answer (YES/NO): YES